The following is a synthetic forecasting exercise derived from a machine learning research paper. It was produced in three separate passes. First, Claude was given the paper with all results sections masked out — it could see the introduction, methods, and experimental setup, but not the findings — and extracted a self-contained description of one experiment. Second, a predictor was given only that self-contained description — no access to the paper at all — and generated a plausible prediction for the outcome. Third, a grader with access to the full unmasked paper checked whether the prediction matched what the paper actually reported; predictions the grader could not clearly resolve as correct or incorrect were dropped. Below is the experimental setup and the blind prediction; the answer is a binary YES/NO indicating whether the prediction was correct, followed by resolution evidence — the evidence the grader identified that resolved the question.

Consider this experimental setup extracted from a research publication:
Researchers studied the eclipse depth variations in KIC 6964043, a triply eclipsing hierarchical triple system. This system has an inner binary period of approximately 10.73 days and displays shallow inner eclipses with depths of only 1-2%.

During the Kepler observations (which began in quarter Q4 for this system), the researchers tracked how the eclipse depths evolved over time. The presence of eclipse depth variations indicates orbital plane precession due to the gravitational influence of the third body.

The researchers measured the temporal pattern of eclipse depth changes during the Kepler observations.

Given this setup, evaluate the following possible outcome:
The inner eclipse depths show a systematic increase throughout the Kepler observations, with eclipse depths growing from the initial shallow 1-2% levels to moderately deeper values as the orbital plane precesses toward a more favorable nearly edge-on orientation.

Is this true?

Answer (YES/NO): NO